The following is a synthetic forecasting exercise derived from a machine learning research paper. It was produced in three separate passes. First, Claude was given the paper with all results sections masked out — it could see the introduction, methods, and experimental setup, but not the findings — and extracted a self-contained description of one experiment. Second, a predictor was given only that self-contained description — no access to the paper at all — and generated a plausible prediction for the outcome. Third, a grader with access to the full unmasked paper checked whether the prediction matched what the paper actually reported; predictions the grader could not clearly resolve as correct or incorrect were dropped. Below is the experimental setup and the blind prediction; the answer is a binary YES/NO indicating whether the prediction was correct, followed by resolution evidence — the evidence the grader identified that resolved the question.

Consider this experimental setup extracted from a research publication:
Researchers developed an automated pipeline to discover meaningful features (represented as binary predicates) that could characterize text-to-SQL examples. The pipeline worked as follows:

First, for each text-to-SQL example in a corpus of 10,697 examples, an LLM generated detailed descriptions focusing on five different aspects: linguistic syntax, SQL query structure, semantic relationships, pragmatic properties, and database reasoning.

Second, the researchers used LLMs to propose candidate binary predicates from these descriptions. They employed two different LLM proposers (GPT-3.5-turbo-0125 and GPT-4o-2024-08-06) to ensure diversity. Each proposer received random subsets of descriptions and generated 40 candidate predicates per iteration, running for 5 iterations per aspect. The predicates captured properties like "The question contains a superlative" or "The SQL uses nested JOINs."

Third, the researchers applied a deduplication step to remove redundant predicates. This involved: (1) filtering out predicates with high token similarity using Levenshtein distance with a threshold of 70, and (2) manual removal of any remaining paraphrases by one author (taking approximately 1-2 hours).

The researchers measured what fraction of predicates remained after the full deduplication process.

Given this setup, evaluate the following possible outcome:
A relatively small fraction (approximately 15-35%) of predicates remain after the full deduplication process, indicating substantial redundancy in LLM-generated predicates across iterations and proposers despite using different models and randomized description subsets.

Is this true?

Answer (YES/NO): YES